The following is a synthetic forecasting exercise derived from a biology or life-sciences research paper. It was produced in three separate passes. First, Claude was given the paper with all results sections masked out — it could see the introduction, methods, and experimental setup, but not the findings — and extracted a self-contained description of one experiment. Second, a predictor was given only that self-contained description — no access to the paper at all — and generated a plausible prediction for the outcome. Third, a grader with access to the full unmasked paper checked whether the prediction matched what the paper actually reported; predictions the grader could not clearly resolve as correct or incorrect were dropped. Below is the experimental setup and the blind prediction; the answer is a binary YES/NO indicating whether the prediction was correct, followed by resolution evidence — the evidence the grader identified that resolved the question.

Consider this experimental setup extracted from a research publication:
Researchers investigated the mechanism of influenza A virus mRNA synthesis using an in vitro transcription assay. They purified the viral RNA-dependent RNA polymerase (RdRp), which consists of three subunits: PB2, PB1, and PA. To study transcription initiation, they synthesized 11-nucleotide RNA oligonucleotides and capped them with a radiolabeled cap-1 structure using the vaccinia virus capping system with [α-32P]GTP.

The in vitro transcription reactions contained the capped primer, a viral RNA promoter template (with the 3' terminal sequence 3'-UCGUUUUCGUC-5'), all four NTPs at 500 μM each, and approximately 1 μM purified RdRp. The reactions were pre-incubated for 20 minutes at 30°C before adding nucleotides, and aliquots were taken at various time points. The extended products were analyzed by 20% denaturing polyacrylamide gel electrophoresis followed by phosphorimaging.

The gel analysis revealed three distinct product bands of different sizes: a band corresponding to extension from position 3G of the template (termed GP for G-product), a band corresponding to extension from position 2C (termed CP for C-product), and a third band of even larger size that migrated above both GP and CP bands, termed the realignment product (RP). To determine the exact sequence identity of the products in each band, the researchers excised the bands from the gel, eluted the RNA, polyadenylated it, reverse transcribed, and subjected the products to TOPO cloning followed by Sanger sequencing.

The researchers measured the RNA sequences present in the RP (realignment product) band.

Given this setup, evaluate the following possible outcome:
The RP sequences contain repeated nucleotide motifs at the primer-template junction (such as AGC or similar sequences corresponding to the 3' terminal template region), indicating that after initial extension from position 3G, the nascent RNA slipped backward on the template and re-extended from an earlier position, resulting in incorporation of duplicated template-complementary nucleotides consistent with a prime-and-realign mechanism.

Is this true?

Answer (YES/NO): YES